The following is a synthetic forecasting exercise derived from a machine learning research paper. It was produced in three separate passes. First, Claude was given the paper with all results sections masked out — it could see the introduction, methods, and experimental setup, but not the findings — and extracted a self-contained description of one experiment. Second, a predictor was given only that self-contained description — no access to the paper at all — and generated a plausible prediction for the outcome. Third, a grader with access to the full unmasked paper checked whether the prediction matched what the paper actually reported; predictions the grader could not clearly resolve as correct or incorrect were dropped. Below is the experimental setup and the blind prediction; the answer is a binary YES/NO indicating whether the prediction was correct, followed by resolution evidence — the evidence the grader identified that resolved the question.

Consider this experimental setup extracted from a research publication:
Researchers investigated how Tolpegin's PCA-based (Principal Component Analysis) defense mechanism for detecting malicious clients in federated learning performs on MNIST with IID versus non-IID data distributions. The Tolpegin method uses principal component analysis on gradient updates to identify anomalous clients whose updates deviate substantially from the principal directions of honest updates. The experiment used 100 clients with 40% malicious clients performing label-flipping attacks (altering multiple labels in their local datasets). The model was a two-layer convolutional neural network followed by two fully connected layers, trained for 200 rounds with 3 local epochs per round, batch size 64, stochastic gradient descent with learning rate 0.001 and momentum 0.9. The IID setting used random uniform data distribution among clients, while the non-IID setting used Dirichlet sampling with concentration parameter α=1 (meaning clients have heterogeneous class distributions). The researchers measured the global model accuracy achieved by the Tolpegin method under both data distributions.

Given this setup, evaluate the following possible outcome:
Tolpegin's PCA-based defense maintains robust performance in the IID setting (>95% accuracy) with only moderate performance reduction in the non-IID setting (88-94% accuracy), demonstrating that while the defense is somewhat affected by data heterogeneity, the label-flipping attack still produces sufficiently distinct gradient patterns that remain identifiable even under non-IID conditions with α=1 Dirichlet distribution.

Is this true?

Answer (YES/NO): NO